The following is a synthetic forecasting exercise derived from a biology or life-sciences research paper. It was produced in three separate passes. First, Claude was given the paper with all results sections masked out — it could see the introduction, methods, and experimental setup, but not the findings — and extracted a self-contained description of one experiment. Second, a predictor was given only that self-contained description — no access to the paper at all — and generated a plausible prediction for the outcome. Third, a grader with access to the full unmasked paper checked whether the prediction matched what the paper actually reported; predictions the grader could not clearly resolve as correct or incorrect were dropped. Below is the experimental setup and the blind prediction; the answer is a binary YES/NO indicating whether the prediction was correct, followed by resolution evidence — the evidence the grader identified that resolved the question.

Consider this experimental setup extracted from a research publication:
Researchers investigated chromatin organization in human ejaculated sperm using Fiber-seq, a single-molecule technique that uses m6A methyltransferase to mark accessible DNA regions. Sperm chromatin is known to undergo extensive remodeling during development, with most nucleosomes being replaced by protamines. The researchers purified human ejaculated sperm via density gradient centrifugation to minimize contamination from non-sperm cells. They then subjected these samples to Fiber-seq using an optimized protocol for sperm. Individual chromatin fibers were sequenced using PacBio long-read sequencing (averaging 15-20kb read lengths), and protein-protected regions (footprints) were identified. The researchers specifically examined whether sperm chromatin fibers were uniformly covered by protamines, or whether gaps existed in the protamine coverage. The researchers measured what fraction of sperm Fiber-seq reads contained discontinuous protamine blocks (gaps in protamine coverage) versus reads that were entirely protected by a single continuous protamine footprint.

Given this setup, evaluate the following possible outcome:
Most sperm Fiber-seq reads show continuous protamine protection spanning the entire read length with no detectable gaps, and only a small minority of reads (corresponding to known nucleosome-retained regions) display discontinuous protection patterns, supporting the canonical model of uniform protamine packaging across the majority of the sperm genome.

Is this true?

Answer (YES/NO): NO